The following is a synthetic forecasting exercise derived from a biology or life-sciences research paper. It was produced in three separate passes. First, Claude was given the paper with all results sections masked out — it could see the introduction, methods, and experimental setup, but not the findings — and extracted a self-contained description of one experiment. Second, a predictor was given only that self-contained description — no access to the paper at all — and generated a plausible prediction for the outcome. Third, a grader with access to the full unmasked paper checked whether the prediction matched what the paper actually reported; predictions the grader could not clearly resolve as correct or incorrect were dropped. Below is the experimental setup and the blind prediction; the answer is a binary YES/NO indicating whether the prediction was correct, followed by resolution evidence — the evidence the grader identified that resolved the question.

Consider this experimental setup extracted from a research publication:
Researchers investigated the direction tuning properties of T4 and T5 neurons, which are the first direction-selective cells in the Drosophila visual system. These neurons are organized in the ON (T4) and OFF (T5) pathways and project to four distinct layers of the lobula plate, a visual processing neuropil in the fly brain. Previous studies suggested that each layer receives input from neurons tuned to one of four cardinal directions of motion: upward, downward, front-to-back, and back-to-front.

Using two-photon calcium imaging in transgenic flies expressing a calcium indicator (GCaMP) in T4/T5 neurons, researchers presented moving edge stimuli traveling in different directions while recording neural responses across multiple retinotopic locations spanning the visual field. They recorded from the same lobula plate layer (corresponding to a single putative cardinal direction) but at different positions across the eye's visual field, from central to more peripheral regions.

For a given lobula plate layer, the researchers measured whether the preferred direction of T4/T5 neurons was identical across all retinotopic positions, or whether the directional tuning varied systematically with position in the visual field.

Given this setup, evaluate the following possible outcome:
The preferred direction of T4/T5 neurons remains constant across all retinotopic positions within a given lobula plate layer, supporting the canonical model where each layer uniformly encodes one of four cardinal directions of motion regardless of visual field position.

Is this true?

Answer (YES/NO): NO